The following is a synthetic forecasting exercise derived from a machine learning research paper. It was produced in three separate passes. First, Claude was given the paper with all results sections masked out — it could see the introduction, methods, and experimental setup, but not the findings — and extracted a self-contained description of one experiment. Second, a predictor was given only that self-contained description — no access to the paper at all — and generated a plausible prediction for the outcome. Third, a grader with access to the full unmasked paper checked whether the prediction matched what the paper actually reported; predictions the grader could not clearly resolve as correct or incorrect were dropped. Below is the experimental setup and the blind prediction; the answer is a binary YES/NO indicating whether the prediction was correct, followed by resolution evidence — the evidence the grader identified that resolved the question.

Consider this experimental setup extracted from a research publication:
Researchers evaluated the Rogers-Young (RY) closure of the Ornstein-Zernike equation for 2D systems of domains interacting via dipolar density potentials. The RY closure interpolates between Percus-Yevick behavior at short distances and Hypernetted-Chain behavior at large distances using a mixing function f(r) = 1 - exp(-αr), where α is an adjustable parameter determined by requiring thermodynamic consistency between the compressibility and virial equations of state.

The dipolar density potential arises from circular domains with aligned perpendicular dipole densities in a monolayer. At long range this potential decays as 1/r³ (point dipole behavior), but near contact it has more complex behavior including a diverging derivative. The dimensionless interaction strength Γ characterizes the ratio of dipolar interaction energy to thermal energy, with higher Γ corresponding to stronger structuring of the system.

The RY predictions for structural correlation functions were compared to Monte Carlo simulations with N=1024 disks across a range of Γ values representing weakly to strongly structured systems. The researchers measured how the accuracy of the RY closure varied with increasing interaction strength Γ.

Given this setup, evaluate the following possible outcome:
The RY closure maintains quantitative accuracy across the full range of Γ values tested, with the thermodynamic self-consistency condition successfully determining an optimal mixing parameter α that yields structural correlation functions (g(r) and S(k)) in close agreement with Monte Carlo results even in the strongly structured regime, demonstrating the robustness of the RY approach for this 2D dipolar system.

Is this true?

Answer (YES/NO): NO